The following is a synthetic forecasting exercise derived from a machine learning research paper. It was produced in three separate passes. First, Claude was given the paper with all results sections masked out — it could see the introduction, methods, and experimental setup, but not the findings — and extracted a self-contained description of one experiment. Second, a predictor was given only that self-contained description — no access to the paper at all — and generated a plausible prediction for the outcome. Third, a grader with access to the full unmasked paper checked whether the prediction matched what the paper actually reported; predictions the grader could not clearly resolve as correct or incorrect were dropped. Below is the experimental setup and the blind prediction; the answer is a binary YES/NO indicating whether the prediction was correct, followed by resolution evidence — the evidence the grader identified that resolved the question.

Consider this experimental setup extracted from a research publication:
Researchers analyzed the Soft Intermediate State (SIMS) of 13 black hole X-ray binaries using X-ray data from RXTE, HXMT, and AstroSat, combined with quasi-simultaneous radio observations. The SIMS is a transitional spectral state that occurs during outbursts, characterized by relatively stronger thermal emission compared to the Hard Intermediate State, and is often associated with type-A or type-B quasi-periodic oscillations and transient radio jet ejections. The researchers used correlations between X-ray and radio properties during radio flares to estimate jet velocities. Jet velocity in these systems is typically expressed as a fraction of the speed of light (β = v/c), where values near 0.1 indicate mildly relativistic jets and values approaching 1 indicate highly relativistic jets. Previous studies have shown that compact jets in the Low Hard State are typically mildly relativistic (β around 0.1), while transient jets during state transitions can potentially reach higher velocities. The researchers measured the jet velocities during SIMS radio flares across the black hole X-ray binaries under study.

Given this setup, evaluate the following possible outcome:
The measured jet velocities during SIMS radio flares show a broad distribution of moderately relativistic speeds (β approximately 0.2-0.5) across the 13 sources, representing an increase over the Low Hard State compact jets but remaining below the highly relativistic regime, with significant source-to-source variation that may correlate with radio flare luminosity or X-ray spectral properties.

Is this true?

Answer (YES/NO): NO